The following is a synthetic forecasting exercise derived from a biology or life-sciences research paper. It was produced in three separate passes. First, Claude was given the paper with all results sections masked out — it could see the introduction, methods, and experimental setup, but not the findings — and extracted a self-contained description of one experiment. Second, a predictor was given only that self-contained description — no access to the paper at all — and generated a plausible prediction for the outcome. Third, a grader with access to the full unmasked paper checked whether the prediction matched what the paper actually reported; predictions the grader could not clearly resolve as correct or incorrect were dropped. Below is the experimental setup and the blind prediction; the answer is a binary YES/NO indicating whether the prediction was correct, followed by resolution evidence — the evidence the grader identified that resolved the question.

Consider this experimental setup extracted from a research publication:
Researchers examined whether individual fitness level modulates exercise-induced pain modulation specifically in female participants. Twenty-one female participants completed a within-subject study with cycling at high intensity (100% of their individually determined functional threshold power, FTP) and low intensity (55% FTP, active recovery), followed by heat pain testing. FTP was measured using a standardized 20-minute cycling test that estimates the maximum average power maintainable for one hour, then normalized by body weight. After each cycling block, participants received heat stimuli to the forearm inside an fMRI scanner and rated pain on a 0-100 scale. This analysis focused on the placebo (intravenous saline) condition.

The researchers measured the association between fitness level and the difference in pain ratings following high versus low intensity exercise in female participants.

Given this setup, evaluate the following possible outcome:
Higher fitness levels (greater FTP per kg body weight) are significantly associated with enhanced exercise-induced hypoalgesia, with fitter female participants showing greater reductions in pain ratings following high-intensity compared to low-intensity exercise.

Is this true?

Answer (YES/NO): NO